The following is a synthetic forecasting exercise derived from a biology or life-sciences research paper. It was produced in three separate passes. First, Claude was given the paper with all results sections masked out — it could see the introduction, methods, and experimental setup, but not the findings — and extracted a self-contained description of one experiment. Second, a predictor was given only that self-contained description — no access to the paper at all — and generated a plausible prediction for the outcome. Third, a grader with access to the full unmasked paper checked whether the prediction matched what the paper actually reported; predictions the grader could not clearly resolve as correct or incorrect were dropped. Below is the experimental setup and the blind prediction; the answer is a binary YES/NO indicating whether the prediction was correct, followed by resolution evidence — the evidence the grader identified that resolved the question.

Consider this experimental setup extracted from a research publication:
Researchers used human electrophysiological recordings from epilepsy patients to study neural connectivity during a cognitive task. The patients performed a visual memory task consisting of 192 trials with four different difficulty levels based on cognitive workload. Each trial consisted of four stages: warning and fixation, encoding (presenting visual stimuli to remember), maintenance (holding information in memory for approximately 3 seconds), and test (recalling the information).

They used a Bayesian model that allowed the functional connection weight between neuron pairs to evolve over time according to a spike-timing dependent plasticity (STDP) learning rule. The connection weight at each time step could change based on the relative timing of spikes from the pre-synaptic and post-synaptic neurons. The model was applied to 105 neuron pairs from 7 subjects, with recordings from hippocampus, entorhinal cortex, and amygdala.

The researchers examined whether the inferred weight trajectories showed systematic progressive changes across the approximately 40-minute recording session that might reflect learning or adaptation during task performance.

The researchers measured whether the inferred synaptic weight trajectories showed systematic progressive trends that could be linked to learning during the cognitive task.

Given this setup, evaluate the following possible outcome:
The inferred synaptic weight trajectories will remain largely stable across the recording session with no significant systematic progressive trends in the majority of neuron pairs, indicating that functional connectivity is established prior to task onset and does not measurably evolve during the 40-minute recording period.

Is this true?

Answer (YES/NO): NO